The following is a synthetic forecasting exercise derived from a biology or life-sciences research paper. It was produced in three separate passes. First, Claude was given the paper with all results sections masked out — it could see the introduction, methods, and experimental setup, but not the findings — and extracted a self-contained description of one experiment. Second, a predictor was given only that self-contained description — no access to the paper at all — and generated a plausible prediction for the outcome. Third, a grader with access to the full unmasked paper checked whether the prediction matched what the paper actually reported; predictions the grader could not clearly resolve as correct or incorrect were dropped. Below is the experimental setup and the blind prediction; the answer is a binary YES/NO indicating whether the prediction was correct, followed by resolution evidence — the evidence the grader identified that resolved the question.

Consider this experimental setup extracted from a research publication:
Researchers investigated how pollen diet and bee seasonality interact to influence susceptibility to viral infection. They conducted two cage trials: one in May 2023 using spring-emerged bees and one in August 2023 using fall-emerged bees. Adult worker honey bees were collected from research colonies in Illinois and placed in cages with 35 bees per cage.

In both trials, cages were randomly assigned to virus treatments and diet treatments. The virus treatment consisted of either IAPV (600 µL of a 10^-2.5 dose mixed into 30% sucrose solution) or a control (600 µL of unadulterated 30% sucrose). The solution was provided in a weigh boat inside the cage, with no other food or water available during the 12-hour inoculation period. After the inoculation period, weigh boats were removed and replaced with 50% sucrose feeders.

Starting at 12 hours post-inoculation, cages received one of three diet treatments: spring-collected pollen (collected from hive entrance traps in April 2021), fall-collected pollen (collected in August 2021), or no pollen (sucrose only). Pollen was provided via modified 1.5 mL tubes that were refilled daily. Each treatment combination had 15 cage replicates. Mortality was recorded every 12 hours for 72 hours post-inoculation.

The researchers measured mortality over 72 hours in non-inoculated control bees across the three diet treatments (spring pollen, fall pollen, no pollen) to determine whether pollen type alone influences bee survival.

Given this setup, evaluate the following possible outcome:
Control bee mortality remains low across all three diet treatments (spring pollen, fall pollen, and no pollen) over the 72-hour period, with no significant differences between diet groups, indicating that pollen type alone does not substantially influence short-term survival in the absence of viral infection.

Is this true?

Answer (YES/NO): NO